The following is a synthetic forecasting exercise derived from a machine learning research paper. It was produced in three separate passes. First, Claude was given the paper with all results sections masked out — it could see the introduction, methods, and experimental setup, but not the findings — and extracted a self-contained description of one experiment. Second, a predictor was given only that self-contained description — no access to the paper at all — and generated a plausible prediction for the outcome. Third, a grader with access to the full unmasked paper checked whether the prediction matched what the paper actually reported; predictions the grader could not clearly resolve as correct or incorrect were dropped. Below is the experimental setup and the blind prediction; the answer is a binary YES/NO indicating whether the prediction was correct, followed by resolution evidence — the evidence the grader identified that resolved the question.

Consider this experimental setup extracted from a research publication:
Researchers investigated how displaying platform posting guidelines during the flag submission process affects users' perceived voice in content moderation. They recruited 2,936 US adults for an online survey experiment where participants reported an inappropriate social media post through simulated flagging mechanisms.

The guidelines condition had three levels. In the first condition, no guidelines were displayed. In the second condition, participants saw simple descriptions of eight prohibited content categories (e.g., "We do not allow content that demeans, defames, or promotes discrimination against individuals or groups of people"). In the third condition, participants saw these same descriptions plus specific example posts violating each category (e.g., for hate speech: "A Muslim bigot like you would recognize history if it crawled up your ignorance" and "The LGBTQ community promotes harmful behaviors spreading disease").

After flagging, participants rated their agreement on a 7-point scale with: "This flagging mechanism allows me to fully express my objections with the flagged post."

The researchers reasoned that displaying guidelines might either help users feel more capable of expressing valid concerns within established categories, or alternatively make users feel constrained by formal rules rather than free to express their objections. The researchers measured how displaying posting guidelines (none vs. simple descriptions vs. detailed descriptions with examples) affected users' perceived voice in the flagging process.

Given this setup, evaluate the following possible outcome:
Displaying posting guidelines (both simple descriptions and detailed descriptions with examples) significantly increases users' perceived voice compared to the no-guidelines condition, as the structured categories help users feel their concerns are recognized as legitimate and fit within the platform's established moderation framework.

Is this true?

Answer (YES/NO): NO